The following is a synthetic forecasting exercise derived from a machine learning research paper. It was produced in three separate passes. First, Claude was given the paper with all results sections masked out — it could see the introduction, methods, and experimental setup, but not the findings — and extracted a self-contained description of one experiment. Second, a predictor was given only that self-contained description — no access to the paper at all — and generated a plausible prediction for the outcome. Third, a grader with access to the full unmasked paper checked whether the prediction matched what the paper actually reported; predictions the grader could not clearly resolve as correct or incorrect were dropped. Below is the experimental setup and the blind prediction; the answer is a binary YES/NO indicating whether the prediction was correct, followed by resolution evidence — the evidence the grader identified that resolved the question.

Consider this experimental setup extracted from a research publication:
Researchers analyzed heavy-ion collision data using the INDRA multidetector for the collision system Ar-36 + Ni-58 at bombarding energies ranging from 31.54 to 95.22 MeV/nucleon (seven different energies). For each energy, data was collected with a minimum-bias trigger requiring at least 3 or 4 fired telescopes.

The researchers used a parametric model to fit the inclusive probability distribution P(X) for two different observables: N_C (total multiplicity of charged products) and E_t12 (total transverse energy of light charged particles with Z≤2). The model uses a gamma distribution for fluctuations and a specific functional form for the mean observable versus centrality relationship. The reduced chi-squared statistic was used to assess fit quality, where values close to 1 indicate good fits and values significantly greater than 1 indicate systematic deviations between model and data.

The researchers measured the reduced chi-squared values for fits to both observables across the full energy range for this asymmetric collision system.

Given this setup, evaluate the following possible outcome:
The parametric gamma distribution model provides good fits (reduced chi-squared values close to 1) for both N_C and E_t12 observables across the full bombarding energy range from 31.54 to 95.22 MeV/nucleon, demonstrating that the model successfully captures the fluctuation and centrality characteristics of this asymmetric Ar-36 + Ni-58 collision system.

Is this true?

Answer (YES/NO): NO